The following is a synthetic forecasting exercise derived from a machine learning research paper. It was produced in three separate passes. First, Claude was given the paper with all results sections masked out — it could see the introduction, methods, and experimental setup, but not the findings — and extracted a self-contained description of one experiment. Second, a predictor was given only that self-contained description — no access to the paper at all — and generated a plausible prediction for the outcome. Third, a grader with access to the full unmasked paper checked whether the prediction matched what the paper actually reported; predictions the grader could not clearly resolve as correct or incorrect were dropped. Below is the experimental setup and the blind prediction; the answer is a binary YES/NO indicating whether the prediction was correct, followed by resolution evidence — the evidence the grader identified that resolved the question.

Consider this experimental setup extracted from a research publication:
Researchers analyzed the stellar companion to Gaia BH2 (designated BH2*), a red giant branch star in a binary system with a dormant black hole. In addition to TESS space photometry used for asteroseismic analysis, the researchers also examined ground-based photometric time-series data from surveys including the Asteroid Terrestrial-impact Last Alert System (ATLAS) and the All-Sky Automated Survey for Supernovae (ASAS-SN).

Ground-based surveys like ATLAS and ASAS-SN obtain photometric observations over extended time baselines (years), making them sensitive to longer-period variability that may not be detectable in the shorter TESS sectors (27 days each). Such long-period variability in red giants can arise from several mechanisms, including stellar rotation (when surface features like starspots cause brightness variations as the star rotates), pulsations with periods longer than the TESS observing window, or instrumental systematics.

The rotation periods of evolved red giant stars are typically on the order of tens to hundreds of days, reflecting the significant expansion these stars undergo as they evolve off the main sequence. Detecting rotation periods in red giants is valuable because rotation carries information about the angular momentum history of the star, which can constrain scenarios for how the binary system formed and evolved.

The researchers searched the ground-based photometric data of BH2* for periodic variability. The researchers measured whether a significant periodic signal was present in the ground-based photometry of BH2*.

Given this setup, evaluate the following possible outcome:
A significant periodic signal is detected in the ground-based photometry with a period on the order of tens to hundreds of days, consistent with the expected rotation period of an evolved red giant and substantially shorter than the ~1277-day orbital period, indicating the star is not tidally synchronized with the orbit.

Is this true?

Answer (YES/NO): YES